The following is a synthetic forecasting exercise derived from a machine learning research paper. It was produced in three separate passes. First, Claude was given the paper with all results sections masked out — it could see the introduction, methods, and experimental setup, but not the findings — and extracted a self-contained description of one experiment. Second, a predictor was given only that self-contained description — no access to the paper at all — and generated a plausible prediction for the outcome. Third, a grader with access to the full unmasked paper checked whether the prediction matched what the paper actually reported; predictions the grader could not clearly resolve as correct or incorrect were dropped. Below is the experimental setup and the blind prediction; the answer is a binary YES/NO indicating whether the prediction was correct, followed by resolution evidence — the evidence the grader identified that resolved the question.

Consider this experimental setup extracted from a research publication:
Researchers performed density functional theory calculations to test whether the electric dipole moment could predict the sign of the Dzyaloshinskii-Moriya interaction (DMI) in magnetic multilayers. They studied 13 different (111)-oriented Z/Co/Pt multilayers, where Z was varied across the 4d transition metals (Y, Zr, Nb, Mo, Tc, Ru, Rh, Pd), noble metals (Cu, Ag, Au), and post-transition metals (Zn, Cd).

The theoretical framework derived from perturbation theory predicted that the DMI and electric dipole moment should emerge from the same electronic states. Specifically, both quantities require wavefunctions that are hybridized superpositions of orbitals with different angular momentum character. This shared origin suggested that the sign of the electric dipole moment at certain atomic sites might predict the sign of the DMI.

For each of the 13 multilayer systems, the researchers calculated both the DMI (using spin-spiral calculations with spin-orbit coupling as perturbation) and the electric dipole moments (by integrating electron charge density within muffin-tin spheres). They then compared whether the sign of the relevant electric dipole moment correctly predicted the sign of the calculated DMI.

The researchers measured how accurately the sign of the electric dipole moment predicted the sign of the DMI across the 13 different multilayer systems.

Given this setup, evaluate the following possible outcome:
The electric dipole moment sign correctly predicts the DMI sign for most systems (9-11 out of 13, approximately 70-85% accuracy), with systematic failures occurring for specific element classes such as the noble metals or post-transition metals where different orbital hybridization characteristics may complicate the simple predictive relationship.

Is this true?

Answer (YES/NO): NO